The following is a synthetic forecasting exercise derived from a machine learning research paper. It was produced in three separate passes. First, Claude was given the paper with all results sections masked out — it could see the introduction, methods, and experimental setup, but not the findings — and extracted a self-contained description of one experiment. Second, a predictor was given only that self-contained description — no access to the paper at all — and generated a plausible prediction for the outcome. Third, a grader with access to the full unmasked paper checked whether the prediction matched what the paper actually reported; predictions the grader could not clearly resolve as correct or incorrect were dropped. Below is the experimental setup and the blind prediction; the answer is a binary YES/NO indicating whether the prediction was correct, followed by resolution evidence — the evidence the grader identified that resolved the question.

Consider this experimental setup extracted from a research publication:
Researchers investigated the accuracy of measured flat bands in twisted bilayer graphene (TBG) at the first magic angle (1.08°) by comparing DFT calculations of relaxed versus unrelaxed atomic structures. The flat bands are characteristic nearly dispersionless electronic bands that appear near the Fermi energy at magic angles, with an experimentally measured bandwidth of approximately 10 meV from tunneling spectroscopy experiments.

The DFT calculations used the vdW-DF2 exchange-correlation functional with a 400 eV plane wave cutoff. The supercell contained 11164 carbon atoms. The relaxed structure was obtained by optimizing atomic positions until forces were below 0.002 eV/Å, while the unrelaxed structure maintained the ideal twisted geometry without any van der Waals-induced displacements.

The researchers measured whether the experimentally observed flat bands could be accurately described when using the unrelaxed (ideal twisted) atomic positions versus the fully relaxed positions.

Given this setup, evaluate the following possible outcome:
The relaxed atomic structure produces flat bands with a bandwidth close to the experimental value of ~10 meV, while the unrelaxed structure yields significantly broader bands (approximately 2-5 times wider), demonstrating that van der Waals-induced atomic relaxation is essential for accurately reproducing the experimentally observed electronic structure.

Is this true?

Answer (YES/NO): NO